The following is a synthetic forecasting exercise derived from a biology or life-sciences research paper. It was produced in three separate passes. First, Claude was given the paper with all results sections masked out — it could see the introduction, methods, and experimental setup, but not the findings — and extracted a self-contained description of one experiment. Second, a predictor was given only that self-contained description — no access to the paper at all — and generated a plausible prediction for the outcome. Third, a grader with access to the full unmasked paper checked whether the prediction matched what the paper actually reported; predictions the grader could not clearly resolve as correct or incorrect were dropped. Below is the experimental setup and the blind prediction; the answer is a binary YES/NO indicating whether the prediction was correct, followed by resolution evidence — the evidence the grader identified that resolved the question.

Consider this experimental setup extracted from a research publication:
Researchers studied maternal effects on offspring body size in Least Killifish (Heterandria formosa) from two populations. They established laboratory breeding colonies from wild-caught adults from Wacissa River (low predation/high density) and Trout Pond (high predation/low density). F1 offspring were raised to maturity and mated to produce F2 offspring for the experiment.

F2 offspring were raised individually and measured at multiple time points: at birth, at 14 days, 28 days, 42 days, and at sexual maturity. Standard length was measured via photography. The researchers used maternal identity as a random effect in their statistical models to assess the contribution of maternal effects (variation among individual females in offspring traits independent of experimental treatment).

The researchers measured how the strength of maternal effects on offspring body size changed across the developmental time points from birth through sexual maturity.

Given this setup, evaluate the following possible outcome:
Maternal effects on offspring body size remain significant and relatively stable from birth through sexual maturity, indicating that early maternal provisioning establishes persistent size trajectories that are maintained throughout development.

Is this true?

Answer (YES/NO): NO